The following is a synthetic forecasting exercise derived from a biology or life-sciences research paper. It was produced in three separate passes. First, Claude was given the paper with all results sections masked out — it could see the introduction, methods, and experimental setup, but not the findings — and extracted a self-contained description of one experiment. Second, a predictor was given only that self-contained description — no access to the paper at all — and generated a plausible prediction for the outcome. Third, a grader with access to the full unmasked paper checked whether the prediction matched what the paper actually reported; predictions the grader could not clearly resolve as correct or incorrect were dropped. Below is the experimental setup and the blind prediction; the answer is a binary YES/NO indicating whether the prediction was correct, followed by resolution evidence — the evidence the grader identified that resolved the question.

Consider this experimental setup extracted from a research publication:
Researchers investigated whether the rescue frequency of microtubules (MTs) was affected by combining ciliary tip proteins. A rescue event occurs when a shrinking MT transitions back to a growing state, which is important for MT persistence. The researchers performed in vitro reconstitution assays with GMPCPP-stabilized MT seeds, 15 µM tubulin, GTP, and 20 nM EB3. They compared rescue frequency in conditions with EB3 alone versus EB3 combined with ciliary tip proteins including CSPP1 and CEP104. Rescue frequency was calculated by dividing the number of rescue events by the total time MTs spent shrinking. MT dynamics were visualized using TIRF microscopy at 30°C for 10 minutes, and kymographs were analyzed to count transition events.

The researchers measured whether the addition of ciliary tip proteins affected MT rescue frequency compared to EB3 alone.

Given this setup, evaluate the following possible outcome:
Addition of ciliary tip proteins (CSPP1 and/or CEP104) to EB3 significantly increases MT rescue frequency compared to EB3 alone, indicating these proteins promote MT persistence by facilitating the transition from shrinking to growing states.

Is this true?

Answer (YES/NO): NO